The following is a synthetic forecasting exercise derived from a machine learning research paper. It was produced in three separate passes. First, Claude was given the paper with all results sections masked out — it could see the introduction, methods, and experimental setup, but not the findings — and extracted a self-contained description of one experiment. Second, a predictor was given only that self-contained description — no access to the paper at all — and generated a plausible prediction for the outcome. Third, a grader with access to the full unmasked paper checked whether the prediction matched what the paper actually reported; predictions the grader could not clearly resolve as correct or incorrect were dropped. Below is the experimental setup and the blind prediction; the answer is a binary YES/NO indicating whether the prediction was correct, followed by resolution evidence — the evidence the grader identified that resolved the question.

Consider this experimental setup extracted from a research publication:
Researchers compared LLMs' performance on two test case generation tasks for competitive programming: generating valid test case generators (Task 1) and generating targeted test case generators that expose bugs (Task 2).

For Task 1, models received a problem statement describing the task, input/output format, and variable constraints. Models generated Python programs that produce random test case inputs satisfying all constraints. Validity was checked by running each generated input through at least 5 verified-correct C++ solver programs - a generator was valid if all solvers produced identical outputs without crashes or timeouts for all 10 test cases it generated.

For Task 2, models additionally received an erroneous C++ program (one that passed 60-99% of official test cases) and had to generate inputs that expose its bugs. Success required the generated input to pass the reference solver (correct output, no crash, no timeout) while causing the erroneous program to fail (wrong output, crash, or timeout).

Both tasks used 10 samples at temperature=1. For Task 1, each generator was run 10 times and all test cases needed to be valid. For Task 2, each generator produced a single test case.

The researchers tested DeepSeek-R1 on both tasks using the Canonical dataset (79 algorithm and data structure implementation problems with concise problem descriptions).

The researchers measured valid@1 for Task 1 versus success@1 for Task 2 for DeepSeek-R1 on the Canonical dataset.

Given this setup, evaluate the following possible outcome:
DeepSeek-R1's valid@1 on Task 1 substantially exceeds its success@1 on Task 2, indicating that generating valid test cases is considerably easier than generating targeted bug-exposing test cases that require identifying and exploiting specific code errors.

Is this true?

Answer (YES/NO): YES